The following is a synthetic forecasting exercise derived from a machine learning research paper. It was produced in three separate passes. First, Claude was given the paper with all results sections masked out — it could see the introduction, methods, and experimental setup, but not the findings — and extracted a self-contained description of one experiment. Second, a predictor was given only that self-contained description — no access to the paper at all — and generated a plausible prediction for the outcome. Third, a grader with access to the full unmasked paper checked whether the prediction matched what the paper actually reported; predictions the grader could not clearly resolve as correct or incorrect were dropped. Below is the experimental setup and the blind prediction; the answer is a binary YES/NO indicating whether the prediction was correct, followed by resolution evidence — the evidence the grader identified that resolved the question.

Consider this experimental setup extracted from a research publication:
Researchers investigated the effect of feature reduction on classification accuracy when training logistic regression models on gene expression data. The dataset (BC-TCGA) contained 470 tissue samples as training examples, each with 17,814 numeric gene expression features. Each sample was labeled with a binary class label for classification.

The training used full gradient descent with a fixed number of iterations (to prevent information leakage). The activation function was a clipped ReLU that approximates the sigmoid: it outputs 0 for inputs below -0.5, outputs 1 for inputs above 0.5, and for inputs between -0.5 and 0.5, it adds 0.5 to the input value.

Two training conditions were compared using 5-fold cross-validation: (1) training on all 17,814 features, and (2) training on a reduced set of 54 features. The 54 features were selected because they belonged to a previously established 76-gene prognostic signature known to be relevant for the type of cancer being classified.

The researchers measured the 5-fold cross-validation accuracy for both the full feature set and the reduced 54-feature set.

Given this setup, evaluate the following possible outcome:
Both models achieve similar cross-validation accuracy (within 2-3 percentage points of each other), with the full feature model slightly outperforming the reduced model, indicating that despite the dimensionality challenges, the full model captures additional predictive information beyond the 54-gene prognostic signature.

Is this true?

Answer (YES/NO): YES